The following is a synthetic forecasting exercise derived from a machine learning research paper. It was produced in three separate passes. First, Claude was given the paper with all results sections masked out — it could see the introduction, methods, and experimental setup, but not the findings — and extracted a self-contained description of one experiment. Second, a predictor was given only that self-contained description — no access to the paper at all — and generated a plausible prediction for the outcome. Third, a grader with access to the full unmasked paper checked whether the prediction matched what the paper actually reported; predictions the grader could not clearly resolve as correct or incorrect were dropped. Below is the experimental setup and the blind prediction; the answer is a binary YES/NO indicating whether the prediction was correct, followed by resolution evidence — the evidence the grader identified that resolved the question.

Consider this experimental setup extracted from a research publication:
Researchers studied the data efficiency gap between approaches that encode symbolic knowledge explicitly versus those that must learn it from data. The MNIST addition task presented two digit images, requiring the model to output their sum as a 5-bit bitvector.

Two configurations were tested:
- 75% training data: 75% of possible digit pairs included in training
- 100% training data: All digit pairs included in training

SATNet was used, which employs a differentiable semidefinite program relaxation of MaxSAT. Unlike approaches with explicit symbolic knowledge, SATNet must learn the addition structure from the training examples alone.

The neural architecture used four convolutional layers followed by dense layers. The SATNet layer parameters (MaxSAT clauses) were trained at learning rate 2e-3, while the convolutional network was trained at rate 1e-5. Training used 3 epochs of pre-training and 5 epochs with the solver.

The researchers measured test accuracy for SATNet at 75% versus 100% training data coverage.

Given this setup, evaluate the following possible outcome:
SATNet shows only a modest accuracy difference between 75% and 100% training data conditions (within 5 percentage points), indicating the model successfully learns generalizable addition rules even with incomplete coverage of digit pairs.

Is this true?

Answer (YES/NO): NO